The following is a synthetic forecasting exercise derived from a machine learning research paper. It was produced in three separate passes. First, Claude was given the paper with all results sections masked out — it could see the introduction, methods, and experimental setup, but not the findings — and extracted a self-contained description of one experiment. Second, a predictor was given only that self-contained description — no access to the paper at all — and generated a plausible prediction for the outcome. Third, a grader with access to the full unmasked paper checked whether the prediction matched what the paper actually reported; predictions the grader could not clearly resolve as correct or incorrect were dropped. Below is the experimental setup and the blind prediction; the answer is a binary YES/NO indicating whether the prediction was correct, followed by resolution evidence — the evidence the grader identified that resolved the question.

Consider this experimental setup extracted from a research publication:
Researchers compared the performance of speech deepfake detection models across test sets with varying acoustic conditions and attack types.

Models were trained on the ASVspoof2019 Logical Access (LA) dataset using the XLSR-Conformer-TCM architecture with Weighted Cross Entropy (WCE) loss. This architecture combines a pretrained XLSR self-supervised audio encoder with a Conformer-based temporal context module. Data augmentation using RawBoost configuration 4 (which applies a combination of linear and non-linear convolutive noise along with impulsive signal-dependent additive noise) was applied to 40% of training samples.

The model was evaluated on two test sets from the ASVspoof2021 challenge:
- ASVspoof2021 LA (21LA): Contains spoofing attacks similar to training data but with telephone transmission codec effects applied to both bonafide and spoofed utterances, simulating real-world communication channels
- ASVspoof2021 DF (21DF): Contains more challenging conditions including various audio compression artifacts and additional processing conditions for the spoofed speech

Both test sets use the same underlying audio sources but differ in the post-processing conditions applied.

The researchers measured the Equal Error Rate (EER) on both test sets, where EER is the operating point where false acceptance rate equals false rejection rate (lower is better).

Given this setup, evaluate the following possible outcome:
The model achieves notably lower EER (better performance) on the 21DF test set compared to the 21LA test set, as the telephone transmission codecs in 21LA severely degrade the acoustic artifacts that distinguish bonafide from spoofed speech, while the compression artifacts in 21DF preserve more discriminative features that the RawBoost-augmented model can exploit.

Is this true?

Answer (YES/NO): NO